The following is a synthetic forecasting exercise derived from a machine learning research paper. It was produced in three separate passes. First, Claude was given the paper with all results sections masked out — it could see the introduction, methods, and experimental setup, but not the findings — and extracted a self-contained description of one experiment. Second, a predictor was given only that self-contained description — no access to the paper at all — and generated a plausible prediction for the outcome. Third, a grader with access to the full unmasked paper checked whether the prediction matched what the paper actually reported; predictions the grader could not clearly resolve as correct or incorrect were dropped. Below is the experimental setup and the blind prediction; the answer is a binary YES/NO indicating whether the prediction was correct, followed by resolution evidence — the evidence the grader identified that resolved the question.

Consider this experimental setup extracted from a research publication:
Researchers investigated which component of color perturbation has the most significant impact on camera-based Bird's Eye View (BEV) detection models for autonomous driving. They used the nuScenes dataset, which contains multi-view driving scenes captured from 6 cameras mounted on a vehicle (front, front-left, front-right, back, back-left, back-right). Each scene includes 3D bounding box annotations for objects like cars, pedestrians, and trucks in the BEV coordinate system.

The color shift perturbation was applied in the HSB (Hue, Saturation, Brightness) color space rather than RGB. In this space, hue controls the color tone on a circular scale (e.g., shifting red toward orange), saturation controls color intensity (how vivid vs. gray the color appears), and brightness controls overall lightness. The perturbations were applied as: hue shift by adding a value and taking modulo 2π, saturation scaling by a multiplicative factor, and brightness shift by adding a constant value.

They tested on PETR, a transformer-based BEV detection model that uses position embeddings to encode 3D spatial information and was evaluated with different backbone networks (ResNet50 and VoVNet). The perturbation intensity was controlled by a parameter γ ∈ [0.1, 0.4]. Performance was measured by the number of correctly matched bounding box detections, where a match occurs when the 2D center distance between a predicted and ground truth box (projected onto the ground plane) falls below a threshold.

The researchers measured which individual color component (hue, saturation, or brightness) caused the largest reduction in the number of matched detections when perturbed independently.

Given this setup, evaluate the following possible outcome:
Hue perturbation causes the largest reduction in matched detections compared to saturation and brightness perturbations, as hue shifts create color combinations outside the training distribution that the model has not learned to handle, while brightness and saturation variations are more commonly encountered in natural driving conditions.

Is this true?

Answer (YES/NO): NO